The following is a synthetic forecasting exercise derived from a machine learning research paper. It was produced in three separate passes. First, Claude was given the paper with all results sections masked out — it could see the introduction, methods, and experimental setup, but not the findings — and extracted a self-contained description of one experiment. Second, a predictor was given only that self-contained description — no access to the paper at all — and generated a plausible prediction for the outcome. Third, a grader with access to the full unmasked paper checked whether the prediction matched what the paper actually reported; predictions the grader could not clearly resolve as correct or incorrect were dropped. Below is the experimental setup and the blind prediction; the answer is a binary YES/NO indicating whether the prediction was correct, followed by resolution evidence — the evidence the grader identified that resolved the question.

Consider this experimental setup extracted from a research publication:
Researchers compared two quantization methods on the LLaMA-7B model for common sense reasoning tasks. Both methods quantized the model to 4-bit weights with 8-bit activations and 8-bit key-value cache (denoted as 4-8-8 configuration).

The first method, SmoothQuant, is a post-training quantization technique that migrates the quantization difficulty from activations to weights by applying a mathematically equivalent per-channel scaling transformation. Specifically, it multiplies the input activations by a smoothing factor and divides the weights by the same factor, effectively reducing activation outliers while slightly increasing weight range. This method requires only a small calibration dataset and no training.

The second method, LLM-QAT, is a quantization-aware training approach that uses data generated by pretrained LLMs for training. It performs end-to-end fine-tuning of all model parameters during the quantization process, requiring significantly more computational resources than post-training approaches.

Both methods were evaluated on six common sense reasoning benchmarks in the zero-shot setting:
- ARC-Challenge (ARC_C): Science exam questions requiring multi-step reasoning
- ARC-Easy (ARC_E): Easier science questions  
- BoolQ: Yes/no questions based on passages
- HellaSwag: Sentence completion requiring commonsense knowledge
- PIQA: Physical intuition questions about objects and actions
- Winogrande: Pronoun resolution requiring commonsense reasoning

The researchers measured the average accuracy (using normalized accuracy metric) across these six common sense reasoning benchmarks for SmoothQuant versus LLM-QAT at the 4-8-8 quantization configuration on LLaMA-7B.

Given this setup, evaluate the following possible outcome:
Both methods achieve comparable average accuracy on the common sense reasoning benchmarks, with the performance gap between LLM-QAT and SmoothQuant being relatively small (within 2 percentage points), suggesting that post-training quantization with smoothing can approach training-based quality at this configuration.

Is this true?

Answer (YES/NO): NO